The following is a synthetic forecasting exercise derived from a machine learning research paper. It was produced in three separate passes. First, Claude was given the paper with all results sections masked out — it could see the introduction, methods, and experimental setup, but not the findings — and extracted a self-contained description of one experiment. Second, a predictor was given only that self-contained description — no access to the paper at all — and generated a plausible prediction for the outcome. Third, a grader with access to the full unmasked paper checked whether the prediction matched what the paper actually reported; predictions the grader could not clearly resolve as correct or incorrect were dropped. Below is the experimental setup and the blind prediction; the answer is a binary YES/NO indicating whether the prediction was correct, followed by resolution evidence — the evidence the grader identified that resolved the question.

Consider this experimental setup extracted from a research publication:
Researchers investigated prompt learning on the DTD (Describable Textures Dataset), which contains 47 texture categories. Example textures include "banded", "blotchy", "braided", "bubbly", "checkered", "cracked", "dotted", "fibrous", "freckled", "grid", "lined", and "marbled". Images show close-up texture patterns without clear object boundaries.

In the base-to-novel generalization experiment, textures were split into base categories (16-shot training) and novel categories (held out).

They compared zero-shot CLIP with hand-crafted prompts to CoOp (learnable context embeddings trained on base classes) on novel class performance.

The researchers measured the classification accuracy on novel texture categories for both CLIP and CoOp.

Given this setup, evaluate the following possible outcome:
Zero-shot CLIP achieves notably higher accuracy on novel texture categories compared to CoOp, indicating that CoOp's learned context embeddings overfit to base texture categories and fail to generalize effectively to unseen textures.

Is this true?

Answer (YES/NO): YES